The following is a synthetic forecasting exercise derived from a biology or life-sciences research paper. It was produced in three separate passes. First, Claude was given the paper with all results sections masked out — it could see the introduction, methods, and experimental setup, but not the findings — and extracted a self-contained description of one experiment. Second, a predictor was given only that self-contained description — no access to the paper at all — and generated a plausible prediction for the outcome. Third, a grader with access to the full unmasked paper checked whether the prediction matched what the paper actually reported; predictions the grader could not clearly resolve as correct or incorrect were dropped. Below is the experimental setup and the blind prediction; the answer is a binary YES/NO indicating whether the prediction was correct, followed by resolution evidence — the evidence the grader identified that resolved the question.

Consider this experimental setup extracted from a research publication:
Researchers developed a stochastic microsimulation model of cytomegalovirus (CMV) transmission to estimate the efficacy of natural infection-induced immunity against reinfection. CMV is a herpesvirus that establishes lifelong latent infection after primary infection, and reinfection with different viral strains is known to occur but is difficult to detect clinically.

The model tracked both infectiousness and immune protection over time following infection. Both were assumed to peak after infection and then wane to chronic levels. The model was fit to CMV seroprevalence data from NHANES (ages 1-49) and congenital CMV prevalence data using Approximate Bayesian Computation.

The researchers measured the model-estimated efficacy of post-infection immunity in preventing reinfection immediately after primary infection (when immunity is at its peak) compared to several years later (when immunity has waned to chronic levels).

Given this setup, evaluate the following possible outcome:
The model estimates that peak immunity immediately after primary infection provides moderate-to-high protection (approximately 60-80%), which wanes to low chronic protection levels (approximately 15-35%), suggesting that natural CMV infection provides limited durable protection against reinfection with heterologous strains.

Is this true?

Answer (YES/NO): NO